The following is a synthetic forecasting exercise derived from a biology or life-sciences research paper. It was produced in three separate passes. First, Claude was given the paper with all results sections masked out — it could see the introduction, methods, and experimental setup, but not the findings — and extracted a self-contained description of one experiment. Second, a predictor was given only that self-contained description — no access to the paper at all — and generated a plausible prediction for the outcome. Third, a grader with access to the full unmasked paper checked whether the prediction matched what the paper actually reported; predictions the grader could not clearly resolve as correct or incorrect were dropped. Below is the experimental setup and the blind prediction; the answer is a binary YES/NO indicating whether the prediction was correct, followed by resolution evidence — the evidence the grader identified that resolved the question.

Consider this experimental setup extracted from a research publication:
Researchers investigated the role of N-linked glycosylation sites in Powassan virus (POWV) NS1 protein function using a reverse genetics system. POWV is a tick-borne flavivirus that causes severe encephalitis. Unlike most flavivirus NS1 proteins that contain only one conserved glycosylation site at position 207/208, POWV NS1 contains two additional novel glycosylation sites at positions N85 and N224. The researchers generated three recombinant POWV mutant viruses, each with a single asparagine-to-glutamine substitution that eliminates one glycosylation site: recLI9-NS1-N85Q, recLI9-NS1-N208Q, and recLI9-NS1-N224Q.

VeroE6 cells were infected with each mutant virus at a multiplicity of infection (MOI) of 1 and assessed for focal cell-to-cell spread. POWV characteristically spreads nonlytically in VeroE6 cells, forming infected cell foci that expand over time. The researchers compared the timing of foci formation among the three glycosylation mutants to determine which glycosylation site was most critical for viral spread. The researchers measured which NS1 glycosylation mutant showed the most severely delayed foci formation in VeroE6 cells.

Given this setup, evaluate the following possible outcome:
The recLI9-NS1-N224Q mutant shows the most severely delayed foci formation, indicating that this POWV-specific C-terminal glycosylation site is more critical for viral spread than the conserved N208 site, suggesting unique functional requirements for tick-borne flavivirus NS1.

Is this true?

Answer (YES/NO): YES